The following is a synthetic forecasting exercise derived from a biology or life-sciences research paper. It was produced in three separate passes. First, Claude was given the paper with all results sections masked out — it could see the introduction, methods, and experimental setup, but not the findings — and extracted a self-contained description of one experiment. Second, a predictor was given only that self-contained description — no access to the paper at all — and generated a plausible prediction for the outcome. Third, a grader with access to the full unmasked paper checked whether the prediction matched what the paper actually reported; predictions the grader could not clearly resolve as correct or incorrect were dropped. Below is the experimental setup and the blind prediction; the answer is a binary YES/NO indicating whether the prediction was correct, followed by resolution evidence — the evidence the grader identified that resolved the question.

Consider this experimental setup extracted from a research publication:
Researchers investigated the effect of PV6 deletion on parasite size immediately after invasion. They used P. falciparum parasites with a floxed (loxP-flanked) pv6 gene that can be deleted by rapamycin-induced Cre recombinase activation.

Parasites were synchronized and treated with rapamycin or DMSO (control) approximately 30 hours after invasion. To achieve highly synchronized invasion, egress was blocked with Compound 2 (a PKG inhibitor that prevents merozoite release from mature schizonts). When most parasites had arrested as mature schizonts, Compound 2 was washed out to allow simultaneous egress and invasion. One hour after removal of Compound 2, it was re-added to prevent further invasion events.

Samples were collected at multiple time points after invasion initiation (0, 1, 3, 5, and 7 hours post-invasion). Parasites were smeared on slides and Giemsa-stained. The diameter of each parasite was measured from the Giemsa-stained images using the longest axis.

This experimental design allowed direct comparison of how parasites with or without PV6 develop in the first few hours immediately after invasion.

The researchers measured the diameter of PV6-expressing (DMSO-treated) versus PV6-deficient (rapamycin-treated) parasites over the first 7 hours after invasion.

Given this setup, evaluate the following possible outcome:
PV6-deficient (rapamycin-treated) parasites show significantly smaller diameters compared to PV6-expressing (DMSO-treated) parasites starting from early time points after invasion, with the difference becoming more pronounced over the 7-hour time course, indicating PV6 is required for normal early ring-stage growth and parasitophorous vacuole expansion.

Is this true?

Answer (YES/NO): YES